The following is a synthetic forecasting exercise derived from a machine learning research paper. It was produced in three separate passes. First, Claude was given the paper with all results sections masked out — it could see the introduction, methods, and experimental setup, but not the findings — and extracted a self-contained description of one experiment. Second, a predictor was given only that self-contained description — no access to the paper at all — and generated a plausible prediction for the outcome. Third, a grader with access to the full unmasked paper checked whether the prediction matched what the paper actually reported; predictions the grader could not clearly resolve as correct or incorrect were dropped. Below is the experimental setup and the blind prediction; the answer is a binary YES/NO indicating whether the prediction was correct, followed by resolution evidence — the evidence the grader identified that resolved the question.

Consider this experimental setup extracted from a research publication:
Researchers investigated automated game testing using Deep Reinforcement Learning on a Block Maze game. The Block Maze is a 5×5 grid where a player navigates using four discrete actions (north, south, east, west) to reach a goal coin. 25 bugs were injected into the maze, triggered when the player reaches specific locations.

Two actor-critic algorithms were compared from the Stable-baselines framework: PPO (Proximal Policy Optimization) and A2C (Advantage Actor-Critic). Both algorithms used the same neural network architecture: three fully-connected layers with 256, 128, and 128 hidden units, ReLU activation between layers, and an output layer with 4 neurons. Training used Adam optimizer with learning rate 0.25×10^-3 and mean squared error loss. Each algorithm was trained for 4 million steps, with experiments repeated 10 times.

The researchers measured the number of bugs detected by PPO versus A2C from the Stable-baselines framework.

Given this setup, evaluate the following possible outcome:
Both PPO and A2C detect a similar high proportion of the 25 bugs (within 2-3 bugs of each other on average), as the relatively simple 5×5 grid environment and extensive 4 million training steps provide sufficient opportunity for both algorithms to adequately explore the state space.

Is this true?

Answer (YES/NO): YES